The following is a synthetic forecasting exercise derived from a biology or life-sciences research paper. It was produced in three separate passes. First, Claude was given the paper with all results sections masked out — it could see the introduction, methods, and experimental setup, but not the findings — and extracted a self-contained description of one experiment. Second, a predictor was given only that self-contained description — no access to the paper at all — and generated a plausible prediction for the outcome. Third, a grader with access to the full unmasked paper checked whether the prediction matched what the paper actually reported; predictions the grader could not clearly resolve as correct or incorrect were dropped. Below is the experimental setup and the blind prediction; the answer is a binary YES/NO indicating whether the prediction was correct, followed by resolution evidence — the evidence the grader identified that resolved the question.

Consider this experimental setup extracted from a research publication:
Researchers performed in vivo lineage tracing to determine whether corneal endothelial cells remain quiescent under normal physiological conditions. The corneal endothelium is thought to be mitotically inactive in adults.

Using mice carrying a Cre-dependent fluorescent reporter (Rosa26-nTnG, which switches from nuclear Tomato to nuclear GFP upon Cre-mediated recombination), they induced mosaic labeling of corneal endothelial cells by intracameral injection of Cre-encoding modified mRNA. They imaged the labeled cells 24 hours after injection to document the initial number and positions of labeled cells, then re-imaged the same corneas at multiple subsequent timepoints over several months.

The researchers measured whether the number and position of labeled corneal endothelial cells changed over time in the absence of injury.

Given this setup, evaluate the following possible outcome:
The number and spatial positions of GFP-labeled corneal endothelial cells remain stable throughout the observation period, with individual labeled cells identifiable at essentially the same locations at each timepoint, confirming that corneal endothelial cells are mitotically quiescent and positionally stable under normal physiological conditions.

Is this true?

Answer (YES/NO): YES